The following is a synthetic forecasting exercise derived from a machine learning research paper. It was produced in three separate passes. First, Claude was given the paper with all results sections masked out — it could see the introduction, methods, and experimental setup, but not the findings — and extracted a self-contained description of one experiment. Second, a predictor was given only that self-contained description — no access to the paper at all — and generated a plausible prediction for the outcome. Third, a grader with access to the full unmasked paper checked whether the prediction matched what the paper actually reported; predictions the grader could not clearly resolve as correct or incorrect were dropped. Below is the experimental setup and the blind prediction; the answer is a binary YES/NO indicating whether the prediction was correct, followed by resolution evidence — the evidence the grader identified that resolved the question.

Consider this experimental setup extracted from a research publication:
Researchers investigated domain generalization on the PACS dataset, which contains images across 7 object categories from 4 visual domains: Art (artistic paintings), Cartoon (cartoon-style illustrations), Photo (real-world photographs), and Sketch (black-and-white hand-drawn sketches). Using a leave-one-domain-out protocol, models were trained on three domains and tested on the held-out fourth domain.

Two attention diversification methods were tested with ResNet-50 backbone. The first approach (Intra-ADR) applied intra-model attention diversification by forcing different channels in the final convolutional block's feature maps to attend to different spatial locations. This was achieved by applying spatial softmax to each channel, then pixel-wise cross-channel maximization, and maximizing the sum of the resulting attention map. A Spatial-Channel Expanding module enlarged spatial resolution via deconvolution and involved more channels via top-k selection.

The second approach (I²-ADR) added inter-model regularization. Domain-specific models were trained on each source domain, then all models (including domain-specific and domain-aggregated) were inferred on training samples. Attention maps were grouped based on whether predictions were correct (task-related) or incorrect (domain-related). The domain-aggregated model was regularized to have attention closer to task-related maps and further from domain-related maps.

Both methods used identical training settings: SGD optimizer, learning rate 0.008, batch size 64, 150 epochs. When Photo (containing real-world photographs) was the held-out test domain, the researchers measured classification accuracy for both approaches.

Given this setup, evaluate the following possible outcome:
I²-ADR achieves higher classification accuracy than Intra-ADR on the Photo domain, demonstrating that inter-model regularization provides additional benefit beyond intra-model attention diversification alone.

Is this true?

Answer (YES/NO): NO